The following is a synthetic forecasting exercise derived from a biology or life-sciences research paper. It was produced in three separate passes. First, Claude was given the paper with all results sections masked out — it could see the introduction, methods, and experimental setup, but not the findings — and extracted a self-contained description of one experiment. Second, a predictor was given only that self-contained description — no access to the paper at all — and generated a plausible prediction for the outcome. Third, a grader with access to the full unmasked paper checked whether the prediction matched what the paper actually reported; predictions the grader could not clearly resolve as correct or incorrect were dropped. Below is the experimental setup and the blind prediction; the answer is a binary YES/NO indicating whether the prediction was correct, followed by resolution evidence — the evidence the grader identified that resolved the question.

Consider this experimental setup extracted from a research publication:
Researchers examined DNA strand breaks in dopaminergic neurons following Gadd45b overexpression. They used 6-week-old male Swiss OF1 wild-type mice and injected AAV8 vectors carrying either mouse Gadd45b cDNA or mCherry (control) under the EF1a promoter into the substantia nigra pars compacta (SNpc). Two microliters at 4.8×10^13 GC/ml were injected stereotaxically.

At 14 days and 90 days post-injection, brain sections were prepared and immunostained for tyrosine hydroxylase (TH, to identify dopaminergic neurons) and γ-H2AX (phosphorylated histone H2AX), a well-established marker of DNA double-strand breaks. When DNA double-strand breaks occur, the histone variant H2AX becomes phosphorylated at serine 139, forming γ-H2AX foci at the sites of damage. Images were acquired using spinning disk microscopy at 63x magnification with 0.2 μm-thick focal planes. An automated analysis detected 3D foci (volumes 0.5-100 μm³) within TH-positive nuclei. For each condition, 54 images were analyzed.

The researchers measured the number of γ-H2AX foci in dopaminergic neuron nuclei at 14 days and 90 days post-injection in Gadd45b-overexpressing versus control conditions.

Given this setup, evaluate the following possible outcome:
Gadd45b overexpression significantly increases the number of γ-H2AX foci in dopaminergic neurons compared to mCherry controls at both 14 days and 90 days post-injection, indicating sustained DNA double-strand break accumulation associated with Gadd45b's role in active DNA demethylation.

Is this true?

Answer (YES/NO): NO